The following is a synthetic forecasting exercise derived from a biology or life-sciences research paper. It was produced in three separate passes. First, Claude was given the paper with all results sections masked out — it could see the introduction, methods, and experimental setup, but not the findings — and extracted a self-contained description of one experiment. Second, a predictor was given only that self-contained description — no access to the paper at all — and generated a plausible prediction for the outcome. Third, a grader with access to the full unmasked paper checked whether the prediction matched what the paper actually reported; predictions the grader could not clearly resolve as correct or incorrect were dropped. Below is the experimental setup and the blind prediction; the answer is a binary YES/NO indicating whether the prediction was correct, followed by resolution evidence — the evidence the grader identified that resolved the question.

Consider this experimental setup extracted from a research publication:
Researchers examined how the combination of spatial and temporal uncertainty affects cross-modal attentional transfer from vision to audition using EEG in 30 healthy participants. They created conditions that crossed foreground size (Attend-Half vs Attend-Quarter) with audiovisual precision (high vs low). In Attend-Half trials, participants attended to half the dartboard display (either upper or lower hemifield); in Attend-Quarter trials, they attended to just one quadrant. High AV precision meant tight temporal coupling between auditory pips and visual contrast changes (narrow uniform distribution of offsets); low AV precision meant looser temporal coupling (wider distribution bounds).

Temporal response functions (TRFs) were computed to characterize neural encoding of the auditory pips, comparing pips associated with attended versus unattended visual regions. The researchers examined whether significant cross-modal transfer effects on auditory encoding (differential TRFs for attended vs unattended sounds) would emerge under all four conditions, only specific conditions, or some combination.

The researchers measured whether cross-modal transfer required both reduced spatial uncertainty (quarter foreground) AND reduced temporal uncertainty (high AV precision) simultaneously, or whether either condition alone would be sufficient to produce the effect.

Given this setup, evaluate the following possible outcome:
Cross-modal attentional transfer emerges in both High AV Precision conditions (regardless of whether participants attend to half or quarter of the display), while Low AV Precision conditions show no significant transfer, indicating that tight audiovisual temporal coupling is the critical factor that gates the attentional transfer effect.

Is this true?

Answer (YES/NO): NO